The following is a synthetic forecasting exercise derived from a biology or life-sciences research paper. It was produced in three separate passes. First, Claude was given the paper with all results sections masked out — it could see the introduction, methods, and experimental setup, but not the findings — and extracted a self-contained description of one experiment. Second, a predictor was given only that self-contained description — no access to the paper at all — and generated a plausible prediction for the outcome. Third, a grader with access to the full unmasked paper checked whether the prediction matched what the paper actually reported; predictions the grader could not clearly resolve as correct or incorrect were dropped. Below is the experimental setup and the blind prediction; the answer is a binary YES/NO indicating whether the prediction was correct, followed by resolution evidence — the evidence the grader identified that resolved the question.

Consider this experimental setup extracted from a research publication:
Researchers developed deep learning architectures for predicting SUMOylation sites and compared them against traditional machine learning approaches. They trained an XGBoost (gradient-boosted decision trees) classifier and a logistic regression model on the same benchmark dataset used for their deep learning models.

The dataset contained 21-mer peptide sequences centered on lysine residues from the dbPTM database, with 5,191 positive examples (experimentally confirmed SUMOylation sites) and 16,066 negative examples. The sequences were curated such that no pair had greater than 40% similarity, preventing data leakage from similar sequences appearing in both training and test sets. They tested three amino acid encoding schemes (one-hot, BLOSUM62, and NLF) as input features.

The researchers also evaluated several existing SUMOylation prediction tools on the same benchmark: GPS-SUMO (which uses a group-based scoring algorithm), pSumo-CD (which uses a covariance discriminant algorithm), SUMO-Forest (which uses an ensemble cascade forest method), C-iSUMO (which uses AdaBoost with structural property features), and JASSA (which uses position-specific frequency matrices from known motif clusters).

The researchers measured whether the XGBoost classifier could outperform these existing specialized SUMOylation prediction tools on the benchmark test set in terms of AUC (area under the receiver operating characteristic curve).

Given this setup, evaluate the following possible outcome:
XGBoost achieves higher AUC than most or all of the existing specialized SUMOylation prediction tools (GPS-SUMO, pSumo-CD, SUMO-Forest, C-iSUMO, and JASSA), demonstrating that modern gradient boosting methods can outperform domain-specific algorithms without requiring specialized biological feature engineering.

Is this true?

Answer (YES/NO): NO